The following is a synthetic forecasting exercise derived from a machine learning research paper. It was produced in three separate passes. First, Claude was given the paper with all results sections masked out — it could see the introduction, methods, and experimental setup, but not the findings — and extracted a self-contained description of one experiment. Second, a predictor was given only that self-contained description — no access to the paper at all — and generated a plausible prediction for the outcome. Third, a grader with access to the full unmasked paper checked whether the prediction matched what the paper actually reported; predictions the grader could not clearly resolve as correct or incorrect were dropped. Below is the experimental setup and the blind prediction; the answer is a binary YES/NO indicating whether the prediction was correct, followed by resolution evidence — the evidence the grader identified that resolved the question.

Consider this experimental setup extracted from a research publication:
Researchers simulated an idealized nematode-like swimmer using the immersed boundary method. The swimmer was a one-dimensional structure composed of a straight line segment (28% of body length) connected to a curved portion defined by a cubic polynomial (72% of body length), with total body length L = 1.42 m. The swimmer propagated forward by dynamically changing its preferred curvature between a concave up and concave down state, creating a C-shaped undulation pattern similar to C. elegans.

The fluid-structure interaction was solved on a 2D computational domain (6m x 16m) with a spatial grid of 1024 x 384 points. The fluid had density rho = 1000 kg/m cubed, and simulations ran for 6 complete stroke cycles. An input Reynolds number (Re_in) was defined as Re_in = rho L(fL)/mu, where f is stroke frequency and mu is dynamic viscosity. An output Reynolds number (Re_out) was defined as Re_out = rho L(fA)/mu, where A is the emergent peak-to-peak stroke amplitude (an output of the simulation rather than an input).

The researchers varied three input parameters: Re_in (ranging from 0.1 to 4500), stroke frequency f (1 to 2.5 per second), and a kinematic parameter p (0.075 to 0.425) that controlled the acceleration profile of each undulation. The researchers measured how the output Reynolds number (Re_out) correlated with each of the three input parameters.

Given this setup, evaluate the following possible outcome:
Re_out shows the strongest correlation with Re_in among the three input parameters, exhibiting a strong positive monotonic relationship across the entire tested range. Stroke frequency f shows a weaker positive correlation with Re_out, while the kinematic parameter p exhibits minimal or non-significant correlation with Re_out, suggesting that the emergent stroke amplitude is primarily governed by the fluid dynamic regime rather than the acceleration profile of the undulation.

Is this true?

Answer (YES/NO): YES